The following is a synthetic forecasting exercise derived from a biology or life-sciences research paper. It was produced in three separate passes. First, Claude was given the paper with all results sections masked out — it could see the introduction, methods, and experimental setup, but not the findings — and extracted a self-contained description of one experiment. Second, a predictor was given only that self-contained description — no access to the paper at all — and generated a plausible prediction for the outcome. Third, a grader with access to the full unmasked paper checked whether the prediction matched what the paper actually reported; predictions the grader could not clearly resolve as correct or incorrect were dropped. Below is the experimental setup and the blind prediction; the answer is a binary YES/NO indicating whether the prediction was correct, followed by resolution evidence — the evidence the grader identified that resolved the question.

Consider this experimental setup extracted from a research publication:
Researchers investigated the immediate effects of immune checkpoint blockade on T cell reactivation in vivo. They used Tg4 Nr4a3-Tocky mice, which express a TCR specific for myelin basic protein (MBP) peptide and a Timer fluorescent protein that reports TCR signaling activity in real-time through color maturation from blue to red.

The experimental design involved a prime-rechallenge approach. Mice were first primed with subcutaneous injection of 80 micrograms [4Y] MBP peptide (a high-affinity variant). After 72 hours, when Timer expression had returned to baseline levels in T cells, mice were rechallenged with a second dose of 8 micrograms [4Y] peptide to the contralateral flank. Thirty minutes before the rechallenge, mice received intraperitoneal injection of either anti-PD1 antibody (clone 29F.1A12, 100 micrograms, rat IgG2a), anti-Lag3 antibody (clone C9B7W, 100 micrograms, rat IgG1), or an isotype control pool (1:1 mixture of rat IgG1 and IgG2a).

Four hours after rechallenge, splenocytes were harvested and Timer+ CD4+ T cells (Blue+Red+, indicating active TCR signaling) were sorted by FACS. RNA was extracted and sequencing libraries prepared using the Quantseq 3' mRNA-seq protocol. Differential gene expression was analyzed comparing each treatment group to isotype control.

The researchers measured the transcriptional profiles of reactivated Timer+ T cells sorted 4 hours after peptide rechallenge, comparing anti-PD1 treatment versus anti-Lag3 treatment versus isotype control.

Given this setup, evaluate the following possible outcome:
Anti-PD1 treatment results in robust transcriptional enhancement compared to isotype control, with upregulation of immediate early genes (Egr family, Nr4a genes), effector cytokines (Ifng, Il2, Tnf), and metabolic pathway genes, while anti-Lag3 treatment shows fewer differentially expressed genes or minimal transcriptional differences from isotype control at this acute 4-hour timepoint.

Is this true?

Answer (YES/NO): NO